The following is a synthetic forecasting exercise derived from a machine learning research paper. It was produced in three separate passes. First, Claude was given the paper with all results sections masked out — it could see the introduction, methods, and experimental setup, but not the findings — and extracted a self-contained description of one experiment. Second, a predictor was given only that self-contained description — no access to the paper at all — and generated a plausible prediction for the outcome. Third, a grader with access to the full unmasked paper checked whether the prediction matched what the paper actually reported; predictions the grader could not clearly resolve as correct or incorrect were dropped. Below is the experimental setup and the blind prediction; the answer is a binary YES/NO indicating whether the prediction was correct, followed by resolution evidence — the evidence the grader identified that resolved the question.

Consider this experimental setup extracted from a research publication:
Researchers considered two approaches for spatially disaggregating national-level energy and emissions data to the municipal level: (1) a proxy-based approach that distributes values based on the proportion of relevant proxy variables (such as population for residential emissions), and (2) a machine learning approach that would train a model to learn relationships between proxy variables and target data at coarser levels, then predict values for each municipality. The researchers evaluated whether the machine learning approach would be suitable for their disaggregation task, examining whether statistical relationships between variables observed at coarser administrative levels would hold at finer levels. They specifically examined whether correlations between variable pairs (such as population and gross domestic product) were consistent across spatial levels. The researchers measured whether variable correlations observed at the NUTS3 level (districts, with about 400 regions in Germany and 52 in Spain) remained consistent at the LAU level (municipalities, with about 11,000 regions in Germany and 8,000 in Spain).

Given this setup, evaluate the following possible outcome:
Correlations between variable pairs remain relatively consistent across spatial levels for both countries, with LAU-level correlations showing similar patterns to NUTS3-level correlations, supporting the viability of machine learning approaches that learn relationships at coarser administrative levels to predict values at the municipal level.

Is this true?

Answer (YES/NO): NO